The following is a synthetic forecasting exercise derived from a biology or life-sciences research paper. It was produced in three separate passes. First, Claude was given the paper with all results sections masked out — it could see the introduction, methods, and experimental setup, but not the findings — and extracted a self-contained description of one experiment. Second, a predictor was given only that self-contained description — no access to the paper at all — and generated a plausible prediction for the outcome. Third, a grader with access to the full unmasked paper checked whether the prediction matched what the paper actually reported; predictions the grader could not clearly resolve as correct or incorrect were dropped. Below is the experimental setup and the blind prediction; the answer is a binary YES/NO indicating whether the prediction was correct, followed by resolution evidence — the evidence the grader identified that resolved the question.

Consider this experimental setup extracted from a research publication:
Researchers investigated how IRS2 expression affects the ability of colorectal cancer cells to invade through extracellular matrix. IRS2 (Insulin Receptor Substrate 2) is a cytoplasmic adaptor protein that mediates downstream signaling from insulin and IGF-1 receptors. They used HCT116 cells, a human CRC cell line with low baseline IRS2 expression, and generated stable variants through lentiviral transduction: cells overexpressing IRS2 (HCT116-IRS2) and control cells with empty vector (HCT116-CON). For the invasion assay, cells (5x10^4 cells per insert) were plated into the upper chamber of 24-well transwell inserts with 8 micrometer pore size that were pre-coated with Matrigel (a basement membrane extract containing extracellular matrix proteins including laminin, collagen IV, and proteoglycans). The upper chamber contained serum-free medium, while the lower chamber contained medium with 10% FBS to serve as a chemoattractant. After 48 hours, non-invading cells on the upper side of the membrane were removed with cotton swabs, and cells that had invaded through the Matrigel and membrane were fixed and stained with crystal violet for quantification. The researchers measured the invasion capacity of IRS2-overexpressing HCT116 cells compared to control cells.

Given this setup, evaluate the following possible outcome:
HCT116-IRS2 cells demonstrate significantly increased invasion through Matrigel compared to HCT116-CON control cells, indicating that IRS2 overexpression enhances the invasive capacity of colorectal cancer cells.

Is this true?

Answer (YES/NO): YES